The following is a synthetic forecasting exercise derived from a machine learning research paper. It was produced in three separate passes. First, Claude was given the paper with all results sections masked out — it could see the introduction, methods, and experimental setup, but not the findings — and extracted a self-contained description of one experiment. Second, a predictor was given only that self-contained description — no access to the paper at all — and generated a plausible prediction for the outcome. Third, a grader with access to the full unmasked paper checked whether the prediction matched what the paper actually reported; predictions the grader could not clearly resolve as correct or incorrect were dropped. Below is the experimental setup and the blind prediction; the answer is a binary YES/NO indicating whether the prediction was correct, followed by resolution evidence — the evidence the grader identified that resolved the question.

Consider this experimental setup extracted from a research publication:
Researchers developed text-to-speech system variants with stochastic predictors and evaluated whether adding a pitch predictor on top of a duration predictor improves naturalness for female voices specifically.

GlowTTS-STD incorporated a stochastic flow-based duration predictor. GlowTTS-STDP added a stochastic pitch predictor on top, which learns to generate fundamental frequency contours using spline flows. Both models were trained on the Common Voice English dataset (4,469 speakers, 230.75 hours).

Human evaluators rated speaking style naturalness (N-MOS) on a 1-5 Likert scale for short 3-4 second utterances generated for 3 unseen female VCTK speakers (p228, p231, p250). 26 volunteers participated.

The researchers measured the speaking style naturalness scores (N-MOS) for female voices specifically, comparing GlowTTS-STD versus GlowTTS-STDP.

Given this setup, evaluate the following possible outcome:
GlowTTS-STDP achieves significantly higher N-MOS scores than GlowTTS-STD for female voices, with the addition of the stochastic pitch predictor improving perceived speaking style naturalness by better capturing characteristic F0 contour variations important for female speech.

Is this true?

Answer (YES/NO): NO